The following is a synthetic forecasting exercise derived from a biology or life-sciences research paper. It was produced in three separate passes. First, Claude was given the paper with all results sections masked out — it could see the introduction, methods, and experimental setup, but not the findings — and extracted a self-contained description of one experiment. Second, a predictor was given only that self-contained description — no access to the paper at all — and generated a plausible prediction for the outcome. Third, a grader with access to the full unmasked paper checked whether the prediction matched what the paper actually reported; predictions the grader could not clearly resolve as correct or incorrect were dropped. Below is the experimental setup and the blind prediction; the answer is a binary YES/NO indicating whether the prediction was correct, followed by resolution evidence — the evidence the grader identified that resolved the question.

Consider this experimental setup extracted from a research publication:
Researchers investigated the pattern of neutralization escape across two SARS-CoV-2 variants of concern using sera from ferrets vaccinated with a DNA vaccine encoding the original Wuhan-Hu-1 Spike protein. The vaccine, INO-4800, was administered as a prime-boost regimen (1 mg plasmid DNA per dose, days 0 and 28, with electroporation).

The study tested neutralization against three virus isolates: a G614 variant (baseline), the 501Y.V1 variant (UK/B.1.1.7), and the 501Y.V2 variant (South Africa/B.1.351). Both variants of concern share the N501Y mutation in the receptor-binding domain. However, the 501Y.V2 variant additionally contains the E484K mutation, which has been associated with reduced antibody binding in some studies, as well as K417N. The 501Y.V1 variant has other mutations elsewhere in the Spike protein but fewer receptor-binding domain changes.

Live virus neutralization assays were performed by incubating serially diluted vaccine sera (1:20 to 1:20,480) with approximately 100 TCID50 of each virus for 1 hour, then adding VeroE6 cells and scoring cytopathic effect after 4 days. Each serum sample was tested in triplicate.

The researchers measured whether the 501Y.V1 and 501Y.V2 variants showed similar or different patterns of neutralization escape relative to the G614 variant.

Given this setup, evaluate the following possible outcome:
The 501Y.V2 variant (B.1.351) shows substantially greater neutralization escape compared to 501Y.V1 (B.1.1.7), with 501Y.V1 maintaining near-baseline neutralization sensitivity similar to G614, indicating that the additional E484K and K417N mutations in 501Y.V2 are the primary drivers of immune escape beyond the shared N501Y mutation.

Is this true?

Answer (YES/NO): YES